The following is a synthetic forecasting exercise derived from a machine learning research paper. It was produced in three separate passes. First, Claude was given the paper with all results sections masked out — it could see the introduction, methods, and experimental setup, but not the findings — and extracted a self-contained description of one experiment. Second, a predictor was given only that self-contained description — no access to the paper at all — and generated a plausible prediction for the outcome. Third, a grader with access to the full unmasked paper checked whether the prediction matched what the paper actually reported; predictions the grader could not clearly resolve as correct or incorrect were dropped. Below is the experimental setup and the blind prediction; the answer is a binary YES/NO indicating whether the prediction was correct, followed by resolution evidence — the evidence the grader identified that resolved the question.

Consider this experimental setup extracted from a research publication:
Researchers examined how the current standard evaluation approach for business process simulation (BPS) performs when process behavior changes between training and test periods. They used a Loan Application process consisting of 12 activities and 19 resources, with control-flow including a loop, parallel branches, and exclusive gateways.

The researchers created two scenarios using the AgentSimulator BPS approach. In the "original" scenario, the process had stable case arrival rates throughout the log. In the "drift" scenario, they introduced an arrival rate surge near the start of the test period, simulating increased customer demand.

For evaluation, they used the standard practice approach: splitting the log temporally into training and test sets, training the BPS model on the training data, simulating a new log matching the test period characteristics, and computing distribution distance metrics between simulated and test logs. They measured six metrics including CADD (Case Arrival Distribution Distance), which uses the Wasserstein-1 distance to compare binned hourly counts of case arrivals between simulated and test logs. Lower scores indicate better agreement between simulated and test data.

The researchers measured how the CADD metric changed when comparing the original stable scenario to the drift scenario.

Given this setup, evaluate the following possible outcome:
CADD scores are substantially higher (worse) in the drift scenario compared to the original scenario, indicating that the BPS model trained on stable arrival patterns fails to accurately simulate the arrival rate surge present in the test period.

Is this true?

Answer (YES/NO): YES